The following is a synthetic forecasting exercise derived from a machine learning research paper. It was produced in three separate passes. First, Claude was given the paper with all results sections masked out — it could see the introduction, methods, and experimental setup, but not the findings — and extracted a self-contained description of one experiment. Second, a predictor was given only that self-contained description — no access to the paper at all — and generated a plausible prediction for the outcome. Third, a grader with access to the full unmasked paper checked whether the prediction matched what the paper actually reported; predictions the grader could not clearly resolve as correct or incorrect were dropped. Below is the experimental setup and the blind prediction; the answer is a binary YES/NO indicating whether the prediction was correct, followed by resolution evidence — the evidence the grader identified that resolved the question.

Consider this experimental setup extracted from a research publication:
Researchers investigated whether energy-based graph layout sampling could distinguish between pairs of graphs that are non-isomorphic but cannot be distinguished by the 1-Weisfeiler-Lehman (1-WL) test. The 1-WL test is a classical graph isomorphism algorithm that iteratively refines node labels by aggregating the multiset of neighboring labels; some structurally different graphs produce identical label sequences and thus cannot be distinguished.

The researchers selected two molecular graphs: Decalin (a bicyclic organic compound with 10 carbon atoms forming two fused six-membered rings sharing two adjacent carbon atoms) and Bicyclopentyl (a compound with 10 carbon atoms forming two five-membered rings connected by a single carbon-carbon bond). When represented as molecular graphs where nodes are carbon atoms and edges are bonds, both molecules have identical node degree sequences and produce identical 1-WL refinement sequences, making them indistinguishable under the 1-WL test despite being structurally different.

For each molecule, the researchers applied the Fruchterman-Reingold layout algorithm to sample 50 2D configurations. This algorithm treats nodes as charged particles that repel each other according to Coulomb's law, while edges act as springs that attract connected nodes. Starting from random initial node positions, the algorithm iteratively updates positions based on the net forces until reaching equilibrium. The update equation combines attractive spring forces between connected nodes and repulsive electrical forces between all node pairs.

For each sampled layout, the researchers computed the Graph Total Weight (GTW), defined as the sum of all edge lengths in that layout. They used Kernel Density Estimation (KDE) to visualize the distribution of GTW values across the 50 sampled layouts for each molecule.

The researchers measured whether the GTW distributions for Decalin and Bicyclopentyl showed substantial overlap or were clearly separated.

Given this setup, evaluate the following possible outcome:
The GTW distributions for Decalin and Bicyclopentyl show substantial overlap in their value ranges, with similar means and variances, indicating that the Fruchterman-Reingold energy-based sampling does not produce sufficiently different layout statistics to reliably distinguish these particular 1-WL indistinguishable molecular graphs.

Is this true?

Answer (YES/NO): NO